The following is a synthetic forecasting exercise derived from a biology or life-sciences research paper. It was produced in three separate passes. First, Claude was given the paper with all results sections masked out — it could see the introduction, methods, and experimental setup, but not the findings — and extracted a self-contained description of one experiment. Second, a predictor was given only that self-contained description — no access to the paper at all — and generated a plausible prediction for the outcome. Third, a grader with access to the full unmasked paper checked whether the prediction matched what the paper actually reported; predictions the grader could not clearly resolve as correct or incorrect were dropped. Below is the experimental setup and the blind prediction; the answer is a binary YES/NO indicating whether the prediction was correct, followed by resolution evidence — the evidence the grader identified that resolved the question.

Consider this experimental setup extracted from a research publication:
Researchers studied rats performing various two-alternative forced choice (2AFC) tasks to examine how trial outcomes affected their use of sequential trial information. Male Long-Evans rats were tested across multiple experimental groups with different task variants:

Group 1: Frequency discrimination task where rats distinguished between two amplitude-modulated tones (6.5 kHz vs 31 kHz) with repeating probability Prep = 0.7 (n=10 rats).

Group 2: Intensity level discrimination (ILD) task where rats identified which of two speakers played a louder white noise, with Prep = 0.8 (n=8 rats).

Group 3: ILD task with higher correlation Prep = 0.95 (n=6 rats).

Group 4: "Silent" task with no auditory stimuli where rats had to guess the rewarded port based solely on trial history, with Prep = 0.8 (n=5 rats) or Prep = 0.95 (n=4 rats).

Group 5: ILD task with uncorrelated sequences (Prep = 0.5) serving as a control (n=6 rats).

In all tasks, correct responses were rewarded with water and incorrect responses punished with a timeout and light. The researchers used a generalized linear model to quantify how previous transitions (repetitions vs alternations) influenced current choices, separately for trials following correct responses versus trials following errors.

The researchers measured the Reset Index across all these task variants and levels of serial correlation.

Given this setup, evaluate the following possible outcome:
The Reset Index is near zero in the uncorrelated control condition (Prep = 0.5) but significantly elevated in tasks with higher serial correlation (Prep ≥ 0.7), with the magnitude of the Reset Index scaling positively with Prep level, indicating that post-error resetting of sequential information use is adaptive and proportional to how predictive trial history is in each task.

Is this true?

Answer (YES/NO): NO